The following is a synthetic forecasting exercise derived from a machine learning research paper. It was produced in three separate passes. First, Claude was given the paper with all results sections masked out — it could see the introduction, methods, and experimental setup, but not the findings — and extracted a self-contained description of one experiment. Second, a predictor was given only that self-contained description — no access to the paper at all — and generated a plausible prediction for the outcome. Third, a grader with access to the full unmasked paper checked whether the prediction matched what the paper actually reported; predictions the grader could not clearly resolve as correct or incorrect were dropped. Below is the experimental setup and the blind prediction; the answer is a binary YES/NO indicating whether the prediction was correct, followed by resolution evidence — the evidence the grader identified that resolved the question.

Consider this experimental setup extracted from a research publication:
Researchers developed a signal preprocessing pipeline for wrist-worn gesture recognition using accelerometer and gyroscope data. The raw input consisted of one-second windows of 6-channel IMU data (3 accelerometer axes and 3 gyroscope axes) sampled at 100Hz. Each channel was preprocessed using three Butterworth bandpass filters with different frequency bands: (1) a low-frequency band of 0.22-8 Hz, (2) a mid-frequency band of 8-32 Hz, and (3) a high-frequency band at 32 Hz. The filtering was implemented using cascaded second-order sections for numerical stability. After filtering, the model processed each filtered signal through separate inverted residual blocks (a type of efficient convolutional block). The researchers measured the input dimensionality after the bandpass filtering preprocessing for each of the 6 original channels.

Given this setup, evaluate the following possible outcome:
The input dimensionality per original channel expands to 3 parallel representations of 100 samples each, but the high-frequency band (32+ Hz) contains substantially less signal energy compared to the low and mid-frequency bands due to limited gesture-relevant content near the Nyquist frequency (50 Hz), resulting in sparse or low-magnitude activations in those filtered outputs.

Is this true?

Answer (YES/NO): NO